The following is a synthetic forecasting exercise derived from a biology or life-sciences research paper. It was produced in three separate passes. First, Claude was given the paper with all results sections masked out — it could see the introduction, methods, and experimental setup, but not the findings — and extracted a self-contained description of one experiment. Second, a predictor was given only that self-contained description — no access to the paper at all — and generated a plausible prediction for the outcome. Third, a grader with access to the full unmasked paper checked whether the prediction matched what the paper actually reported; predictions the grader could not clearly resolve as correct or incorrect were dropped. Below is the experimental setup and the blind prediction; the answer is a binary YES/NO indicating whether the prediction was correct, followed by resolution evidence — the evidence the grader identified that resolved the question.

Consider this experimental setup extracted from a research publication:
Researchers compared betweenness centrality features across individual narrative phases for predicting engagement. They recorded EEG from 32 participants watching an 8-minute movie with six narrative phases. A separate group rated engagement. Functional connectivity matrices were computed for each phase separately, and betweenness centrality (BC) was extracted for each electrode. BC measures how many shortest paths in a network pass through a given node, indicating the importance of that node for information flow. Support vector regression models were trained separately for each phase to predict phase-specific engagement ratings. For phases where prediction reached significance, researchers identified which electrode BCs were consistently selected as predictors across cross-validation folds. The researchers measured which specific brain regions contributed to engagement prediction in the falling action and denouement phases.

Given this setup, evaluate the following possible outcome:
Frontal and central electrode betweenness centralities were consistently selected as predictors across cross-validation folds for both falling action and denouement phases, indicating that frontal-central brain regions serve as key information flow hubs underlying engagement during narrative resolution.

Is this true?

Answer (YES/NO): NO